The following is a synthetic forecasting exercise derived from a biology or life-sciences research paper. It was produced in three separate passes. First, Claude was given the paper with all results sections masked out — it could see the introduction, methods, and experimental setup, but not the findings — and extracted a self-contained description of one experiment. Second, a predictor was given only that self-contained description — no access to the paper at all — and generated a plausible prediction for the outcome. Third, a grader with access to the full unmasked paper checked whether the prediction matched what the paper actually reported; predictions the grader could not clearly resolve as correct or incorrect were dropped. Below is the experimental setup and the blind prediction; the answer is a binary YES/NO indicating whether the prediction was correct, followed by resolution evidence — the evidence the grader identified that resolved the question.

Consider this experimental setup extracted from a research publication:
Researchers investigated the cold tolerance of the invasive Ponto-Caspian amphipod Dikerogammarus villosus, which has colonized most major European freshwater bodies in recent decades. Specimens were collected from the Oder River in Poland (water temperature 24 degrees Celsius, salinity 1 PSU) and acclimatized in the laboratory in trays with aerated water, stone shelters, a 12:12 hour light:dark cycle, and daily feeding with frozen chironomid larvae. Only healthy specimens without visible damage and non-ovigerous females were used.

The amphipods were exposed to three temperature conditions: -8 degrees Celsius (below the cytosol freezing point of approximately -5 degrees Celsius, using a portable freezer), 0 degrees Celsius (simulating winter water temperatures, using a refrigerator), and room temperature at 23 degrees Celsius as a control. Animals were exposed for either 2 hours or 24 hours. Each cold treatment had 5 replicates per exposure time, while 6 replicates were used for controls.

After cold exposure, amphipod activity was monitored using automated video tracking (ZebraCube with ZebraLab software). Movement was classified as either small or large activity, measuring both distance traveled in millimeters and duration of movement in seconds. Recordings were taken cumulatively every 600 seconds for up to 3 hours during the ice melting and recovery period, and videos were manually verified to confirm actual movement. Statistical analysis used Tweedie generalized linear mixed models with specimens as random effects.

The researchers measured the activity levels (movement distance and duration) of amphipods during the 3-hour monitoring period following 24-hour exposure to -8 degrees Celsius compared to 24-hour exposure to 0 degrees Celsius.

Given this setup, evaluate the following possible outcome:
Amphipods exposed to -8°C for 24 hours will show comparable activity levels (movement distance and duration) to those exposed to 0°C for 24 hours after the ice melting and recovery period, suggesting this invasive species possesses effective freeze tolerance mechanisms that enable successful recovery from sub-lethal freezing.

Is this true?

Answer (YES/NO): NO